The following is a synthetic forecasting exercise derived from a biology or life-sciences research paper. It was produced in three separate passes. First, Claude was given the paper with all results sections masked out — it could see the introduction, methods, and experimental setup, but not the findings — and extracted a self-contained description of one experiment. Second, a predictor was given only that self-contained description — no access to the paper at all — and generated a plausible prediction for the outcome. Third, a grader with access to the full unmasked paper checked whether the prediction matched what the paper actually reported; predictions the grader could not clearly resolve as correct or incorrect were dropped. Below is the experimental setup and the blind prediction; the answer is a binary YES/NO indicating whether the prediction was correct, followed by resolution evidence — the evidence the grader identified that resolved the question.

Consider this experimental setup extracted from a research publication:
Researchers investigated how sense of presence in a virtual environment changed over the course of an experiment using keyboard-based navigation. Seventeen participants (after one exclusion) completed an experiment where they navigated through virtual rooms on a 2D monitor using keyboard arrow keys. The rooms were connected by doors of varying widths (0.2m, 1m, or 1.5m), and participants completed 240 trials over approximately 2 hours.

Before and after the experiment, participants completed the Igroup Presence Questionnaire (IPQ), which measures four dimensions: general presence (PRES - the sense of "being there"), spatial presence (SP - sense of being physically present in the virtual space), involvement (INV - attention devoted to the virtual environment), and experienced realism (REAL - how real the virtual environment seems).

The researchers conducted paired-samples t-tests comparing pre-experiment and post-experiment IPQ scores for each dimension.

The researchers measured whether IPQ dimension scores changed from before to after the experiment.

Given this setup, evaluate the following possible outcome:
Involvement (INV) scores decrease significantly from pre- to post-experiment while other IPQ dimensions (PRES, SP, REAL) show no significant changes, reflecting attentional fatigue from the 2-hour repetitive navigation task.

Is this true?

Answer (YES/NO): NO